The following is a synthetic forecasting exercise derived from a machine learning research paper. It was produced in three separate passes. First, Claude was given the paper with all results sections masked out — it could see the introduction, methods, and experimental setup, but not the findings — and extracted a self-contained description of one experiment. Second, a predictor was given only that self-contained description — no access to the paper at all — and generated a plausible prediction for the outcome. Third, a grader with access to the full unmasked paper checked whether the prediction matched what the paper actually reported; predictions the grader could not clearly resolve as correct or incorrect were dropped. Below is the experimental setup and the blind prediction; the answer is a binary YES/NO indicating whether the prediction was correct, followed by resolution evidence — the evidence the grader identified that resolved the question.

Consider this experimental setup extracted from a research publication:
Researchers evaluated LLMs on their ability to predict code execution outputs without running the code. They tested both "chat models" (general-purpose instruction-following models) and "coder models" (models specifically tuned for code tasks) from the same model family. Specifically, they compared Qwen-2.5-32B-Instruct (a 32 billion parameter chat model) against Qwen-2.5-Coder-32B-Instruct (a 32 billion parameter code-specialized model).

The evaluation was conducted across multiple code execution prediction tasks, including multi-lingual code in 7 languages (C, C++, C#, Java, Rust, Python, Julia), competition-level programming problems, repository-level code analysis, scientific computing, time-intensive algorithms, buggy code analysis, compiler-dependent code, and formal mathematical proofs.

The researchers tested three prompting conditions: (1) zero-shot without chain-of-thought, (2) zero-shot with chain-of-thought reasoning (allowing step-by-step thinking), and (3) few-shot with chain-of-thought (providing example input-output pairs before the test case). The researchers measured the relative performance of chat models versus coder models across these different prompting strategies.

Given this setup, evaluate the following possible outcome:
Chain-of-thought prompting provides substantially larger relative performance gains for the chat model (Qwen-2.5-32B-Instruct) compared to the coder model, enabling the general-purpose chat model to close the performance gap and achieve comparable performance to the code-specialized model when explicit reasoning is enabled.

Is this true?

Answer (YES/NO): NO